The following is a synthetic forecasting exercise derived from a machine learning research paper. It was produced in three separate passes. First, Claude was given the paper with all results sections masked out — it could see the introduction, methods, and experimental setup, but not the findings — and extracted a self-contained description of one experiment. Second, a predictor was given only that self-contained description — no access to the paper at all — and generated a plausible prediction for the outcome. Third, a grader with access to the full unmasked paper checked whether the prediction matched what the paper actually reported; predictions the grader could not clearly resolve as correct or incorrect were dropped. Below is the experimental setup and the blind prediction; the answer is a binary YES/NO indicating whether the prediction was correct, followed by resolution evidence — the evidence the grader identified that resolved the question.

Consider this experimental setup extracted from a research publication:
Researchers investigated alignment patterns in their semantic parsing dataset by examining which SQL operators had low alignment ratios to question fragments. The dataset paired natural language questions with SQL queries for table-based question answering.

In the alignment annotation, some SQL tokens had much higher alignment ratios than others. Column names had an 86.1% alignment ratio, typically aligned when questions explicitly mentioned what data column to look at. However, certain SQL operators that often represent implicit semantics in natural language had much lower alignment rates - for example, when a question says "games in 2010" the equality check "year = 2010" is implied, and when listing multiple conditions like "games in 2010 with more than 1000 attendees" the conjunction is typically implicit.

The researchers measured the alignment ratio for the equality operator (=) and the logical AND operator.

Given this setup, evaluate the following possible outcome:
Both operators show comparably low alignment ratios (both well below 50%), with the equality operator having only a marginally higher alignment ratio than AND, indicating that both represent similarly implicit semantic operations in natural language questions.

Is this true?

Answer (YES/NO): NO